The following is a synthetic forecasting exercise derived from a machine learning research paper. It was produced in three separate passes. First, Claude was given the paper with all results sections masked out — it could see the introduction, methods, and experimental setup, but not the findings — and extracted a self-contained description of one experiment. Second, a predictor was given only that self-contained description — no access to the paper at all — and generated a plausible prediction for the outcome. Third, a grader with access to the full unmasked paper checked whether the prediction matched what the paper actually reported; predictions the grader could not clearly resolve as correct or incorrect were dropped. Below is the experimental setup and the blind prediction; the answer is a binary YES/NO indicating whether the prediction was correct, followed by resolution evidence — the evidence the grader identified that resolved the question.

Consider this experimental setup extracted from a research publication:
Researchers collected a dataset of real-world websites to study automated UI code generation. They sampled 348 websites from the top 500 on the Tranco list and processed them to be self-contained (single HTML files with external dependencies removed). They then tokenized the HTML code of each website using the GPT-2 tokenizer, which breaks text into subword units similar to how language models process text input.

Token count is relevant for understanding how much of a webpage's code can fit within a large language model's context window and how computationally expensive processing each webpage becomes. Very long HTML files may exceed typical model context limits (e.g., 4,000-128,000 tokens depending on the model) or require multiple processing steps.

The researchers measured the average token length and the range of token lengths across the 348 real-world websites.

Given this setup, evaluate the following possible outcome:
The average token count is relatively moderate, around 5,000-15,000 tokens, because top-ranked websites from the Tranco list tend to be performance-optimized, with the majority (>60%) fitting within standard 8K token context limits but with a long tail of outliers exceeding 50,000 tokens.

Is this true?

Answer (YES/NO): NO